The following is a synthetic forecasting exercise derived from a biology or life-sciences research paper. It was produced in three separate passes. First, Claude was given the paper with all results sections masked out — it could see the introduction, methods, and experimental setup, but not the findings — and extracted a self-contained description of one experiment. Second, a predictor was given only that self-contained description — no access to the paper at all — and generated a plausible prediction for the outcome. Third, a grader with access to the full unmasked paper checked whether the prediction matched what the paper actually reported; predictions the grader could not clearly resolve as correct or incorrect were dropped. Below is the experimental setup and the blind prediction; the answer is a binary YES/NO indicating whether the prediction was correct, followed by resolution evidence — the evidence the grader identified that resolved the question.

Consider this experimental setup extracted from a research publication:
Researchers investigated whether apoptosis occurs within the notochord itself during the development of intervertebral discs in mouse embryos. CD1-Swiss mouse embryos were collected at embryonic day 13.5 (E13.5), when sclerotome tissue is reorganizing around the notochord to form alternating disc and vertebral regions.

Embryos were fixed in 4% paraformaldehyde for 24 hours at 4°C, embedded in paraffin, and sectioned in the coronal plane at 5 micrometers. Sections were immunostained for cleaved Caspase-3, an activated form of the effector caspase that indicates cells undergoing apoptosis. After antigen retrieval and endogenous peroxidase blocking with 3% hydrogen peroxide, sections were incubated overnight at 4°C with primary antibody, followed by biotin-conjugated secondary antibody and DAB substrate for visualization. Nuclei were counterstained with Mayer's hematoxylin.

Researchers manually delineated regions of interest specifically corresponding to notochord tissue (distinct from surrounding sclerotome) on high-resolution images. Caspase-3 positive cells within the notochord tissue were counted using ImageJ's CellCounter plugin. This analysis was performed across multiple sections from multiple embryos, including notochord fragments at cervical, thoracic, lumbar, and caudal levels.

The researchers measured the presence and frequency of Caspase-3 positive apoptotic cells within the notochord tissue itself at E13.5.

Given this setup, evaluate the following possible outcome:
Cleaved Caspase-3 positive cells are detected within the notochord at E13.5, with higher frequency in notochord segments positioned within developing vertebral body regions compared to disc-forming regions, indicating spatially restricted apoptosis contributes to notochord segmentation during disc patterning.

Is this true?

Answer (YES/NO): NO